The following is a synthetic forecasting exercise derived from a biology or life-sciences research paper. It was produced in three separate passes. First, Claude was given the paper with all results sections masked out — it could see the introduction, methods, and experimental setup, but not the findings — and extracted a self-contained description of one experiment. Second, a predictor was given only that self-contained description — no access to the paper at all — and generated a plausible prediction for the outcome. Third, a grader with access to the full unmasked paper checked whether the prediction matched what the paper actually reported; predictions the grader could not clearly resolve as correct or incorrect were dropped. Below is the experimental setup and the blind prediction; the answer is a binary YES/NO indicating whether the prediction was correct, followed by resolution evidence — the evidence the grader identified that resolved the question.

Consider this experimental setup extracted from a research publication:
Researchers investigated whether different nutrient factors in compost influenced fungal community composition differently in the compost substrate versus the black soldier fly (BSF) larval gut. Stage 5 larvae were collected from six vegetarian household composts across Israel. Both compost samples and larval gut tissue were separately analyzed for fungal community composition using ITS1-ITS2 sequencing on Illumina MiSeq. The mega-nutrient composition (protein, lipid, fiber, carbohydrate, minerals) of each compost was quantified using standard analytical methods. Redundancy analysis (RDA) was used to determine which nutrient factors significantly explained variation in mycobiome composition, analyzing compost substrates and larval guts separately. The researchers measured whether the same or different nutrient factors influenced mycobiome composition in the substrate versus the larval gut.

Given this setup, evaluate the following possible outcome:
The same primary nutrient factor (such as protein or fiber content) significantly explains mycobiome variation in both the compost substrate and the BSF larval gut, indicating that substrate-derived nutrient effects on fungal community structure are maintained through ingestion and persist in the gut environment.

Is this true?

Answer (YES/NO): NO